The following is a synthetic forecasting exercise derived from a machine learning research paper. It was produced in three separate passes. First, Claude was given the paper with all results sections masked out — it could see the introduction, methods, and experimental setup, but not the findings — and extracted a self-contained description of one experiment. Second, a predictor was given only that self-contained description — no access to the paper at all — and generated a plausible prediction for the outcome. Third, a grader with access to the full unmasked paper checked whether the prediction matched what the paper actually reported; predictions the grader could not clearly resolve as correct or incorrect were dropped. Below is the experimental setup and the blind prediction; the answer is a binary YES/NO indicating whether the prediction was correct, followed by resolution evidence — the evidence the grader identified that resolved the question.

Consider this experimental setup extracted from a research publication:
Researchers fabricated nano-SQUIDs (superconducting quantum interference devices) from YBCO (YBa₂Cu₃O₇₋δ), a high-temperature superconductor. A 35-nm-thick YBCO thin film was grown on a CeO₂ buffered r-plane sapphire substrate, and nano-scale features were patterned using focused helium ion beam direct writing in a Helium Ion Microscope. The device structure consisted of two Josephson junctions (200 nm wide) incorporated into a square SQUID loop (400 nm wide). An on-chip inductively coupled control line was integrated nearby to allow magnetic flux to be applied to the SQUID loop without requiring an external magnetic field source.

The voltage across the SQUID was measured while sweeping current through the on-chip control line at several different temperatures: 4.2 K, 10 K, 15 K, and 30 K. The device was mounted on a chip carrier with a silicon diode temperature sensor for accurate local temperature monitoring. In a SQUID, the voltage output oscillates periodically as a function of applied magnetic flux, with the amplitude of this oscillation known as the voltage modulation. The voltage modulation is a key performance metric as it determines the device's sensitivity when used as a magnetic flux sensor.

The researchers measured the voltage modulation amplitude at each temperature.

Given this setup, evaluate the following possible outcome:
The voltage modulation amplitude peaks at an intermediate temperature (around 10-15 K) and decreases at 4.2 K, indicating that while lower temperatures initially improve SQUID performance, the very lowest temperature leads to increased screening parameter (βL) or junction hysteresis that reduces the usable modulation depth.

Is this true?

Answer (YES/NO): NO